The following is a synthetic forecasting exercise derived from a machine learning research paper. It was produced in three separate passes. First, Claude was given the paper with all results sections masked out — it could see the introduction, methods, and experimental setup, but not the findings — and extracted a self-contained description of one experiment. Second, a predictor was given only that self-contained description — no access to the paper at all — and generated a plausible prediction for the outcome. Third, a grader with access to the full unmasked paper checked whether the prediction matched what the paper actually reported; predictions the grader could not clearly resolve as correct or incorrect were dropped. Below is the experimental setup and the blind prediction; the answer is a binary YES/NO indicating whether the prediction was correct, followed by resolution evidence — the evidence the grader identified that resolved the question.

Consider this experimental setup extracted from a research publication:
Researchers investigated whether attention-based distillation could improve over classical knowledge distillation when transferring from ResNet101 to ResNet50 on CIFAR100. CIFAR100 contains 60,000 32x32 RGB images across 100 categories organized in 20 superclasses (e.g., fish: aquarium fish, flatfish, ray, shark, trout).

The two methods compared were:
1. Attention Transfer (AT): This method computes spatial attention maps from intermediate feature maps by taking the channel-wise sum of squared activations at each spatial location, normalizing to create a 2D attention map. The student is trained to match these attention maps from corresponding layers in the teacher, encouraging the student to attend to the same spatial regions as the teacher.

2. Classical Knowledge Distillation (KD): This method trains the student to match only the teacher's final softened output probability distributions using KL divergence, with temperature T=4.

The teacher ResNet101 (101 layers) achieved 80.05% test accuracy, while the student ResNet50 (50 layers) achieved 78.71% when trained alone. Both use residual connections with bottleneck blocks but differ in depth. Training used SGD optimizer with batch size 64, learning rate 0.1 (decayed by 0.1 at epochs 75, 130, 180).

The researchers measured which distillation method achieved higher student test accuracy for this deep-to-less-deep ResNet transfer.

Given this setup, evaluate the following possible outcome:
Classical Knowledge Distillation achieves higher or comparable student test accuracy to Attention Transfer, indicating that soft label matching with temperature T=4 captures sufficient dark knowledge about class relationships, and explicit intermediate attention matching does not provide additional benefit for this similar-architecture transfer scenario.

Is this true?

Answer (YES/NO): NO